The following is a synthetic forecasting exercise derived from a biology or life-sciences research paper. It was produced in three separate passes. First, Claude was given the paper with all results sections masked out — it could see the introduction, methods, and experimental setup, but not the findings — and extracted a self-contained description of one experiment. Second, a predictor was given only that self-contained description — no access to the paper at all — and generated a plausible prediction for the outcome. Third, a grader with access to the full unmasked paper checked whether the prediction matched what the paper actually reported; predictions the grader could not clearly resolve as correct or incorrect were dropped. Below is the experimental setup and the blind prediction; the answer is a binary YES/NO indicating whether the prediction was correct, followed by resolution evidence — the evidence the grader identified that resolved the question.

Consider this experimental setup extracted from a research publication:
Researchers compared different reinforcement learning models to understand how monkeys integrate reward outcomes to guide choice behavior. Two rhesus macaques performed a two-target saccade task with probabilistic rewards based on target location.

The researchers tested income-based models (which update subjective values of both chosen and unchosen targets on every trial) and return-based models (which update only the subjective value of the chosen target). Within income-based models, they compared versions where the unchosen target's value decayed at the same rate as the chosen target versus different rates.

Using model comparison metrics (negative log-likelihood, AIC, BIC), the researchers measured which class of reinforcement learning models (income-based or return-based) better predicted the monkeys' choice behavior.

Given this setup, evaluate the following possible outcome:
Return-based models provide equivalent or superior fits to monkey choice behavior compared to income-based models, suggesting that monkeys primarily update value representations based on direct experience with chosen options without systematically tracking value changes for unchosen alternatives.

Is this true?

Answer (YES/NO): NO